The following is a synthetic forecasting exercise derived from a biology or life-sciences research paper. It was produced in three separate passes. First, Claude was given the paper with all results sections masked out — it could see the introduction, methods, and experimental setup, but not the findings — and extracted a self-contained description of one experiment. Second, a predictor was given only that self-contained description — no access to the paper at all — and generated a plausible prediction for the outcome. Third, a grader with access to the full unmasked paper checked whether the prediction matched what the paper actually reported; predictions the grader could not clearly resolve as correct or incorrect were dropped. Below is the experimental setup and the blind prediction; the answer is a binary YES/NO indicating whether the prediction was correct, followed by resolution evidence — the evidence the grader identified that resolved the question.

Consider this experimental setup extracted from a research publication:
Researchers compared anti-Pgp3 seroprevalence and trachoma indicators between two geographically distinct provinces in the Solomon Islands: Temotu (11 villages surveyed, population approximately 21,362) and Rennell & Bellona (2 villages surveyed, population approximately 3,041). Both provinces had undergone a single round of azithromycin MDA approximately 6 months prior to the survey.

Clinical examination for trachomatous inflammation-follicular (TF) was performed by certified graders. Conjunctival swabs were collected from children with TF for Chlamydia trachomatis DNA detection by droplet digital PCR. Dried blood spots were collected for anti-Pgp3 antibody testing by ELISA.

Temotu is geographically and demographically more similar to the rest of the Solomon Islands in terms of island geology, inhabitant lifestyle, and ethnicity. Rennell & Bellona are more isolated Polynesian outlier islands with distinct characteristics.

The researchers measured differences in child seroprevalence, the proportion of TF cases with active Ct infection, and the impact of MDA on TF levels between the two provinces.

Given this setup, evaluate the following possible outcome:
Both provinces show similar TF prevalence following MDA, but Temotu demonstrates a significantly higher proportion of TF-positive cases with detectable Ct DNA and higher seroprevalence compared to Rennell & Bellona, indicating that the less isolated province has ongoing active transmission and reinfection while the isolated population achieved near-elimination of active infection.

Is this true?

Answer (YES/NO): NO